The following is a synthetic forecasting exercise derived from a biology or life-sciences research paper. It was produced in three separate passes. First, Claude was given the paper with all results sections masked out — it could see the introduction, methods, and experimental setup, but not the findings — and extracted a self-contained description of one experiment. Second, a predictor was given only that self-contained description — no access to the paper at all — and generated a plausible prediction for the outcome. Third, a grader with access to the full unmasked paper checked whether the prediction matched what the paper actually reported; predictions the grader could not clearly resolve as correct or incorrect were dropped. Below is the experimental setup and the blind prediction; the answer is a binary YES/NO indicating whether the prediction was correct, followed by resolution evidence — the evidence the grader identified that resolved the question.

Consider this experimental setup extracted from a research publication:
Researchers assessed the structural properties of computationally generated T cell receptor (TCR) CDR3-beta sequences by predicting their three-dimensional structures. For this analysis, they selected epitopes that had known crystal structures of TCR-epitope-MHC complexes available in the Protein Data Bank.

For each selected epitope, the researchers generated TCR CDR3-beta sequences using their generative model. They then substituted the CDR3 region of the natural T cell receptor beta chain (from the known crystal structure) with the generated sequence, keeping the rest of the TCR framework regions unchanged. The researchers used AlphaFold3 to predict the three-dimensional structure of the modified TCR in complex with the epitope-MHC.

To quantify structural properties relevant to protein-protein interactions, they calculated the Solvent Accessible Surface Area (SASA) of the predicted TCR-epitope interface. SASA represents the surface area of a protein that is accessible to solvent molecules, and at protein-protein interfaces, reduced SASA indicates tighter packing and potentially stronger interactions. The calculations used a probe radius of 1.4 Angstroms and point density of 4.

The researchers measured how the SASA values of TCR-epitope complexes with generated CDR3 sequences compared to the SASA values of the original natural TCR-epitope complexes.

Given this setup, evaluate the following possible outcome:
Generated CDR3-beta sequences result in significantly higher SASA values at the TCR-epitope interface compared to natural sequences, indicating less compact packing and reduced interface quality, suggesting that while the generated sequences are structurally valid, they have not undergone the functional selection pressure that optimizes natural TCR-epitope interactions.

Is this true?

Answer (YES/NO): NO